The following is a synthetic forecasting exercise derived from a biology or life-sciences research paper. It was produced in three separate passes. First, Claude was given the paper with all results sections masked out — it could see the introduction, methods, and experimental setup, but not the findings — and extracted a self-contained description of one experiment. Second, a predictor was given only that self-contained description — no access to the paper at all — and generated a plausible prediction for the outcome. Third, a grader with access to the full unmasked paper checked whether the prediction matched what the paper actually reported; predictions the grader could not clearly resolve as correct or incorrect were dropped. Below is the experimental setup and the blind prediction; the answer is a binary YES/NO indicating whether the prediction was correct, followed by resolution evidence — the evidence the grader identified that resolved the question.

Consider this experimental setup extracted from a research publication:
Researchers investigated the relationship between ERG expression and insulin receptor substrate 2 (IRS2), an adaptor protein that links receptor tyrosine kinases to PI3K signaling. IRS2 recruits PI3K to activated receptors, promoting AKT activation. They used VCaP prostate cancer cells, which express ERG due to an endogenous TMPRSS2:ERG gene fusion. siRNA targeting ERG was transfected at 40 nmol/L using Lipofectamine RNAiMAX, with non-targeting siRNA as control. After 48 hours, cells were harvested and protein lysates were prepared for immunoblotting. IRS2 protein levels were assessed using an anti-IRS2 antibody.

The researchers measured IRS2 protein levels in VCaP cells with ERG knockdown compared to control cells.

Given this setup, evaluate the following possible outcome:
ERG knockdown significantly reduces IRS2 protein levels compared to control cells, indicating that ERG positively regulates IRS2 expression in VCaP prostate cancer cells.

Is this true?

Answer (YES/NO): NO